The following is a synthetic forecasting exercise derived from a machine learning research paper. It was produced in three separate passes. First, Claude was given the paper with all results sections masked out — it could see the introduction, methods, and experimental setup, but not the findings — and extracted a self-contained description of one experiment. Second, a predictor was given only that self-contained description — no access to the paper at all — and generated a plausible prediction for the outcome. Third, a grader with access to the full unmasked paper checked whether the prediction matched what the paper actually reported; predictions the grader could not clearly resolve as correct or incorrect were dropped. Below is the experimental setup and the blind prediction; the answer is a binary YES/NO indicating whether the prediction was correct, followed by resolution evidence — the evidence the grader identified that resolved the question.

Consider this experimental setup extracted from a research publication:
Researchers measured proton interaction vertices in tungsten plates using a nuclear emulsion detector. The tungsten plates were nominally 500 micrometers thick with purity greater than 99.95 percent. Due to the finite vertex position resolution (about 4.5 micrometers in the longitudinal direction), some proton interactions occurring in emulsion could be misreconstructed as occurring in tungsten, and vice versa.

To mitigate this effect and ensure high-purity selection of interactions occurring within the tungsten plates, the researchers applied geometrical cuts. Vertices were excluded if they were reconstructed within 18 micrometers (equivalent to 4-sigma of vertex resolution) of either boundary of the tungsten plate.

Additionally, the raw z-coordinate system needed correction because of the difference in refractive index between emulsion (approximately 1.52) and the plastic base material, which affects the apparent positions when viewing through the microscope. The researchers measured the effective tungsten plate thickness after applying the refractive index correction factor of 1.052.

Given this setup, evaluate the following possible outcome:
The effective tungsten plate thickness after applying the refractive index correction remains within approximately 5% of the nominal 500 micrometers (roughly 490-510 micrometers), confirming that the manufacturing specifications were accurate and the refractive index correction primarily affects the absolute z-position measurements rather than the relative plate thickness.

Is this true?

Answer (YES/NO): NO